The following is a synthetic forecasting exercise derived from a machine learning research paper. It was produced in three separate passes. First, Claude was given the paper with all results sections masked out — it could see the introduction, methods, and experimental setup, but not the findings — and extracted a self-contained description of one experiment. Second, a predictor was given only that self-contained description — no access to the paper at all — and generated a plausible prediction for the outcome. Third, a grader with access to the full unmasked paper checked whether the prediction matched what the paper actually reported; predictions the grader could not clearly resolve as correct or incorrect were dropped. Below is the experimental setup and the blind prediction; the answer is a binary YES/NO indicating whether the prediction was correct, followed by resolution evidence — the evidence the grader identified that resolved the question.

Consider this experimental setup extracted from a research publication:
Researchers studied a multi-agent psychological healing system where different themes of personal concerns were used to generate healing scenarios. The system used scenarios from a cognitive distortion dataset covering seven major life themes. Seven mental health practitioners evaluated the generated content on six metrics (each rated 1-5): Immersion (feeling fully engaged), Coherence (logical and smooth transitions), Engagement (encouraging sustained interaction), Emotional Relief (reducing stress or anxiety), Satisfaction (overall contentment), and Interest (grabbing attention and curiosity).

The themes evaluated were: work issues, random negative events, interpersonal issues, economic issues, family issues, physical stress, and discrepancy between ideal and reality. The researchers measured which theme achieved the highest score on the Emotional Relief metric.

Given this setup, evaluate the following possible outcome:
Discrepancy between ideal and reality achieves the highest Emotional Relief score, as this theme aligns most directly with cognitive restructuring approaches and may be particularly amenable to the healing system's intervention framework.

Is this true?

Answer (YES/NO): NO